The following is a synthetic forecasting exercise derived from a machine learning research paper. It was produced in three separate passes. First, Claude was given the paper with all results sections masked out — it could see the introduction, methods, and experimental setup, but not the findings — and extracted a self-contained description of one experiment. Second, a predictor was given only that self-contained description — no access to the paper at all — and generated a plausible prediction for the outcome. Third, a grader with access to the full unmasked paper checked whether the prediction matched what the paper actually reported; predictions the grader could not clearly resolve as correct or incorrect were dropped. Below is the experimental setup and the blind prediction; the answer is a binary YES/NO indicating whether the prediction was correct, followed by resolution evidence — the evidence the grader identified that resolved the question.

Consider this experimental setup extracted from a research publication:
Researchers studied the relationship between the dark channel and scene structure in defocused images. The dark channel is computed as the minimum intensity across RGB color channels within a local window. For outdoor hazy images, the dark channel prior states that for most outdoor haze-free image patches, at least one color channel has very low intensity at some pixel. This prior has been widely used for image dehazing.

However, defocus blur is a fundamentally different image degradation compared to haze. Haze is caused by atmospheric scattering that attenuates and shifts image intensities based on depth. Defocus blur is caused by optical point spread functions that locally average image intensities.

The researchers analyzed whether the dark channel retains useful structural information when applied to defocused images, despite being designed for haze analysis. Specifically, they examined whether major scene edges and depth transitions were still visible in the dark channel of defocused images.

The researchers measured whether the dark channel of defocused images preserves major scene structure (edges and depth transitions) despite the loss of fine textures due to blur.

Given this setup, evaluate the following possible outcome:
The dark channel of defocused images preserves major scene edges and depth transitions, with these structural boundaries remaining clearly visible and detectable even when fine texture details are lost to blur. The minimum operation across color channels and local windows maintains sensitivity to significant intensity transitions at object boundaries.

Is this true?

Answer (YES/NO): YES